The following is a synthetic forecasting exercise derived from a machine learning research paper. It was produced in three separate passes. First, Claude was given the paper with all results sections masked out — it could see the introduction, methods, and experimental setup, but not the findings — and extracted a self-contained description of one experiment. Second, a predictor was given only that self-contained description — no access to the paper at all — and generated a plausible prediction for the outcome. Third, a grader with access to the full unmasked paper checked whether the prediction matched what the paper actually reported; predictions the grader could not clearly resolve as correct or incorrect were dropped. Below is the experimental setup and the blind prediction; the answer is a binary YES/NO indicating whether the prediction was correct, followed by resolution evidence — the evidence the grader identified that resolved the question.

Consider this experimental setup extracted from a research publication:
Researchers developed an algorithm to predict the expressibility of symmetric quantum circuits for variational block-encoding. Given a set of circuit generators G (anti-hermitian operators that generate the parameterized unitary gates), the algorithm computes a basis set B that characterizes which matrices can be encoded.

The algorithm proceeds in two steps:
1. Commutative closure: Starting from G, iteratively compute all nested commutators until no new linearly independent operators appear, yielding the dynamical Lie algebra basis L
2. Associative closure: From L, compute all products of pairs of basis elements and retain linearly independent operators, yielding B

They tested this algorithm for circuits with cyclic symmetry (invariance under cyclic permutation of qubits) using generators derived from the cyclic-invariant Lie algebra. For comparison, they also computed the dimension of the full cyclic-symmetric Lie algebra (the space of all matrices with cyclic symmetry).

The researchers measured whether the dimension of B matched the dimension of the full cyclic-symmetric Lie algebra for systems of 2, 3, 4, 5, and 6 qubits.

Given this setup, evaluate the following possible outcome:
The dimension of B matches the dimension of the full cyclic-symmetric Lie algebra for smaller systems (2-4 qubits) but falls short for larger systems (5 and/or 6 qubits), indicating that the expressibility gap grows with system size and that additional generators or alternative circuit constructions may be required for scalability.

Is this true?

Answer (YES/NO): NO